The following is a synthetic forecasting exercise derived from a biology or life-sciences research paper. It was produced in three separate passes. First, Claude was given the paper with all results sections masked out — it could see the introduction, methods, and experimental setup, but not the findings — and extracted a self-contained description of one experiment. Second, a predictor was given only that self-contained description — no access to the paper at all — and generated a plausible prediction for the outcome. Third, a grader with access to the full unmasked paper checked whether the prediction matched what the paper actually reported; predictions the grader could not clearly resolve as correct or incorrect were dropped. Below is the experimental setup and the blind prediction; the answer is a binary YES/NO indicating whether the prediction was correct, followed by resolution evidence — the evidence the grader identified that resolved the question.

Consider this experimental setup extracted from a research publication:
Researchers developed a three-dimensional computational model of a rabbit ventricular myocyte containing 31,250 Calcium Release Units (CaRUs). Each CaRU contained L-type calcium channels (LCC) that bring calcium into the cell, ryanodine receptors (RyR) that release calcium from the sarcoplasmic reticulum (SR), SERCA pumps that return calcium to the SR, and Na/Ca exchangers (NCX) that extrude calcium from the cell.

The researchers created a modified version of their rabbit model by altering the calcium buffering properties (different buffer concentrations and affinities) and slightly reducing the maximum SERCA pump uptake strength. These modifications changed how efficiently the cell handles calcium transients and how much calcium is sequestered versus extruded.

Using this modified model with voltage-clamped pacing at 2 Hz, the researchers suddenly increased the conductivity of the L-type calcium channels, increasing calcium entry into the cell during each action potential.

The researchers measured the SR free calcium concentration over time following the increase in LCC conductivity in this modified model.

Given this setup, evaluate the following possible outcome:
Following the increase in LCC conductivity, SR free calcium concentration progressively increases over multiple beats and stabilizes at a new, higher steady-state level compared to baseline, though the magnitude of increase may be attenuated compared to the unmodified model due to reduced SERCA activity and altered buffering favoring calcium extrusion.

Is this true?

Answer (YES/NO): NO